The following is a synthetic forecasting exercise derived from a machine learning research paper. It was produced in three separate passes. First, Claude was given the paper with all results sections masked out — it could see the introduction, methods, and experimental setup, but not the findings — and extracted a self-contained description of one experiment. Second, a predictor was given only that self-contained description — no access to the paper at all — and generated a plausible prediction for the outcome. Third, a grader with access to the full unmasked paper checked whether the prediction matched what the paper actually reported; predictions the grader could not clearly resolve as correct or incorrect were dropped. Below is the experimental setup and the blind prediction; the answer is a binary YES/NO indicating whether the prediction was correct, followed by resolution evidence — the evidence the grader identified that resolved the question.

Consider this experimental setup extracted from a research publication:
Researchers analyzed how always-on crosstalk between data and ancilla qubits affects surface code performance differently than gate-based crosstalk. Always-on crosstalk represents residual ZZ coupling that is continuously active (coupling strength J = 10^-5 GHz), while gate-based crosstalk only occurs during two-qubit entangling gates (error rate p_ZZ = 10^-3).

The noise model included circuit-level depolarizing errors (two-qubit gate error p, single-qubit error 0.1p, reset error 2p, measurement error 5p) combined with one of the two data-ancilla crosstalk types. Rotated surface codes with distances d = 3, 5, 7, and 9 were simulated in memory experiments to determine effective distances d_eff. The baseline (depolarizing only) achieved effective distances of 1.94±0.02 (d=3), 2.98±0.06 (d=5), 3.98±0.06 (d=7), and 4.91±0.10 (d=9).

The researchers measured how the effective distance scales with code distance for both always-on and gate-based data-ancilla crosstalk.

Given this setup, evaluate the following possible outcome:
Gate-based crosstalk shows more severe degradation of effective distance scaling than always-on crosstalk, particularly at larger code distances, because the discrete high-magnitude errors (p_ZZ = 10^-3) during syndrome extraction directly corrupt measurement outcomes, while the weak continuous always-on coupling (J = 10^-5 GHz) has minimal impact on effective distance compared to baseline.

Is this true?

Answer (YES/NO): YES